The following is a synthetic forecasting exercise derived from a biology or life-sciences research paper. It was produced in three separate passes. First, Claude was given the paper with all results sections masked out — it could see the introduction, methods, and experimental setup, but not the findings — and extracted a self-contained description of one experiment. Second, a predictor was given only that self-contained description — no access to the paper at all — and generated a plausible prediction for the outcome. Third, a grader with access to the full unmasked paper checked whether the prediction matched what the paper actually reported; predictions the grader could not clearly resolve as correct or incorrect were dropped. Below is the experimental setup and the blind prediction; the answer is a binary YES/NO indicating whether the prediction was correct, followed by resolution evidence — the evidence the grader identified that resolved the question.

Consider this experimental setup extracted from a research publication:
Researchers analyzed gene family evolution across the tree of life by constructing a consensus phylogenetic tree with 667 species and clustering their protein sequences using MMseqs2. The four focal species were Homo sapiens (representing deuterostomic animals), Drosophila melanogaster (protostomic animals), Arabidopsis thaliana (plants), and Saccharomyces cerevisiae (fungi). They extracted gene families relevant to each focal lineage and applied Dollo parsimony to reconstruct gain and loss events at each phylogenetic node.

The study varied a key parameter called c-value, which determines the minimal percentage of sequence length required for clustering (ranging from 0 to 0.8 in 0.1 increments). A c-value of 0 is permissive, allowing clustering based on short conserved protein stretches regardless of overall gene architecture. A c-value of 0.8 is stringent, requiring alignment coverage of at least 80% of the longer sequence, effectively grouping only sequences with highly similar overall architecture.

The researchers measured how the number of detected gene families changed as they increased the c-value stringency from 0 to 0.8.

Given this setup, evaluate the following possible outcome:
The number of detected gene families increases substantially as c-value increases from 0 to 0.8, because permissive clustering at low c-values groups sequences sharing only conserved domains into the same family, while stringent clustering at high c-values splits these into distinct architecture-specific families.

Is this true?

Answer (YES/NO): YES